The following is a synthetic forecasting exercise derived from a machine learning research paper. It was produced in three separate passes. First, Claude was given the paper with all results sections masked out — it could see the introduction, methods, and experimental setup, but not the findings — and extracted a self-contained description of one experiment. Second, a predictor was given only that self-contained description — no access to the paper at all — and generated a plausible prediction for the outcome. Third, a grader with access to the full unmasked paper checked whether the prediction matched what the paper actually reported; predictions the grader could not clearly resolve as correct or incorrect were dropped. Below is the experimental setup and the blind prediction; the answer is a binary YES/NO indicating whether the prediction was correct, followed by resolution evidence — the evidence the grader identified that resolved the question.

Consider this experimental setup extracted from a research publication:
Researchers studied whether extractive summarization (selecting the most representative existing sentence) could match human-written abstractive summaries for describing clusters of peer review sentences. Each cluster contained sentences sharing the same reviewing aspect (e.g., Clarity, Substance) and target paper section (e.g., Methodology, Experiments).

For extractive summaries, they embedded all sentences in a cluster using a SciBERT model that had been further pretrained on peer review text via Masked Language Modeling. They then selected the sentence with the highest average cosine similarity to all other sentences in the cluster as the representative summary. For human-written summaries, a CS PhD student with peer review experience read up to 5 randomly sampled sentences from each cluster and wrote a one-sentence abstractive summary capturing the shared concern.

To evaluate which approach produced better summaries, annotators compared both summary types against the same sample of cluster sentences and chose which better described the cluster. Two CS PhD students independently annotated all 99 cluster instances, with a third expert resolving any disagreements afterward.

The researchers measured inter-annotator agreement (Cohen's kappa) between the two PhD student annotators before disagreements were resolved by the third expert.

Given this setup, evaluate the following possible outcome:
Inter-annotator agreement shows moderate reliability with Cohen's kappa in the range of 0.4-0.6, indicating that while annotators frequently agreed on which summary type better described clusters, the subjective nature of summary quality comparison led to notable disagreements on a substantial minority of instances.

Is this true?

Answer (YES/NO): NO